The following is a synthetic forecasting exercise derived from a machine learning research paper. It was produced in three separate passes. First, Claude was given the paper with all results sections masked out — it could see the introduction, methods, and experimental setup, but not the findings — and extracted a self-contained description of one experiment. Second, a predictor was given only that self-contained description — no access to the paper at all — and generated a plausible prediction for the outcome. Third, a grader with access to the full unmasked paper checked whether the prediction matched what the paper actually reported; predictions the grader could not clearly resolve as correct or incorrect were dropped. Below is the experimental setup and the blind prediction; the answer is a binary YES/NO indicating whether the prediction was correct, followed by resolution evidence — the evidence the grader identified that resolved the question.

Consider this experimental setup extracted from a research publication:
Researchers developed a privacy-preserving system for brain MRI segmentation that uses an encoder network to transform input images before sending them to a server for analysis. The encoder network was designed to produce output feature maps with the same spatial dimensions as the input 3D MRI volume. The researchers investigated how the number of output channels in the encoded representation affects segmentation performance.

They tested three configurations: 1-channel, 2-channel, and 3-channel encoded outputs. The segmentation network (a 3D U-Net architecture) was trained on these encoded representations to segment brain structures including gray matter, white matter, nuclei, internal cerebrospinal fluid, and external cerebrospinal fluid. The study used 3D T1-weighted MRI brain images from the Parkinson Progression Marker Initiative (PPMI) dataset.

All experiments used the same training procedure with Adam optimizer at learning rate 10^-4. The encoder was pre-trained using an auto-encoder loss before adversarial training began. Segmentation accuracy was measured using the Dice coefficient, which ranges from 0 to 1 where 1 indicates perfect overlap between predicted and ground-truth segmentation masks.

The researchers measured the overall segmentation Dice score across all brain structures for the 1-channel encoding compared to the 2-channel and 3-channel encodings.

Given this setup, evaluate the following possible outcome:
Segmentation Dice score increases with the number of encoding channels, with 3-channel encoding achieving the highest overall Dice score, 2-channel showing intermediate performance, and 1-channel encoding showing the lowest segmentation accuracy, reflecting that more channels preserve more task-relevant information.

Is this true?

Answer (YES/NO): YES